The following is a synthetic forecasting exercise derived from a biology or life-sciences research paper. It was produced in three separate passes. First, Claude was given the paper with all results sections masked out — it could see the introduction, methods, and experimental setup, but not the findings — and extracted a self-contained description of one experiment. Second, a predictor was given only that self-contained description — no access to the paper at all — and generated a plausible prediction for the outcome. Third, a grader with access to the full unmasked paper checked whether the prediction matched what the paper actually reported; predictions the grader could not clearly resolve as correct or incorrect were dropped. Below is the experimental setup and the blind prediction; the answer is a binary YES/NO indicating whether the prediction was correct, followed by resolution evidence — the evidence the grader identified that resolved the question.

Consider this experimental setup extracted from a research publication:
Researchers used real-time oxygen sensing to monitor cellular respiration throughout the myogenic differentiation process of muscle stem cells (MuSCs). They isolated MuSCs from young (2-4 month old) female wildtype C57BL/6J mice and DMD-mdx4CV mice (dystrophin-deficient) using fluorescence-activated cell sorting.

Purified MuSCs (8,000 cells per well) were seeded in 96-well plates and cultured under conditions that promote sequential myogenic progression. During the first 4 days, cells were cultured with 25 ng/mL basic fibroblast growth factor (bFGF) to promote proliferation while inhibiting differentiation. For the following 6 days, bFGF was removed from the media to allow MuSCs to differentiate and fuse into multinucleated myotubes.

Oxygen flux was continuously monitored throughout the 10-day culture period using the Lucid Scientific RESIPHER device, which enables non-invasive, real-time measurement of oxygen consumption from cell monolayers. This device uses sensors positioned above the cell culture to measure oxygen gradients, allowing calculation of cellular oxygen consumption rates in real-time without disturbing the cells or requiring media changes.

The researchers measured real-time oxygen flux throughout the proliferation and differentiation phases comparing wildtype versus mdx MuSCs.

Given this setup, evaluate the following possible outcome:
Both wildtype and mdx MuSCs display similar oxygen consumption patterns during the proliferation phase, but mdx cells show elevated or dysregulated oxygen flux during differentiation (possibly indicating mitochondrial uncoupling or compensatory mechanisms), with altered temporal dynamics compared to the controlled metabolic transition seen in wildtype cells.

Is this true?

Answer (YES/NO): NO